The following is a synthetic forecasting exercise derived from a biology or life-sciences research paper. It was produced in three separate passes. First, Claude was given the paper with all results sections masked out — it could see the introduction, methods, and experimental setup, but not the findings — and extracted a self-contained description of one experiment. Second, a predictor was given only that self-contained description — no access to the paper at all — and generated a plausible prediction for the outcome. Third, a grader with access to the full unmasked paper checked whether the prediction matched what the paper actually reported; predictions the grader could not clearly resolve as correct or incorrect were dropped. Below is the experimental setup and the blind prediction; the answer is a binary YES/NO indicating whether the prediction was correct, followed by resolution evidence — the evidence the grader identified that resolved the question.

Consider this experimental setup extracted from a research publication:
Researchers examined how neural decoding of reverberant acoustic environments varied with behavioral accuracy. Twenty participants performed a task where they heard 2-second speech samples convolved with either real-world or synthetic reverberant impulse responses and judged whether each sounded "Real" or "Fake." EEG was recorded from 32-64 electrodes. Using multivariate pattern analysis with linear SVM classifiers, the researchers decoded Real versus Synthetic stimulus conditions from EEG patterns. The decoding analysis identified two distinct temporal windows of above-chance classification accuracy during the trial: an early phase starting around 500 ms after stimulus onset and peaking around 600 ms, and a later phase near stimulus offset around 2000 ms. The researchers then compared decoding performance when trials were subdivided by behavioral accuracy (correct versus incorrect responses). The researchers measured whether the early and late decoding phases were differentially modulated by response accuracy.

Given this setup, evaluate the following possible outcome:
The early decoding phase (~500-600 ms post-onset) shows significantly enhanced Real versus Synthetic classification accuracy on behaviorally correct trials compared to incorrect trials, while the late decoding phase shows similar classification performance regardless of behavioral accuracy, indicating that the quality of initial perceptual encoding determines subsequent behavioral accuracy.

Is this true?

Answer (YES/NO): NO